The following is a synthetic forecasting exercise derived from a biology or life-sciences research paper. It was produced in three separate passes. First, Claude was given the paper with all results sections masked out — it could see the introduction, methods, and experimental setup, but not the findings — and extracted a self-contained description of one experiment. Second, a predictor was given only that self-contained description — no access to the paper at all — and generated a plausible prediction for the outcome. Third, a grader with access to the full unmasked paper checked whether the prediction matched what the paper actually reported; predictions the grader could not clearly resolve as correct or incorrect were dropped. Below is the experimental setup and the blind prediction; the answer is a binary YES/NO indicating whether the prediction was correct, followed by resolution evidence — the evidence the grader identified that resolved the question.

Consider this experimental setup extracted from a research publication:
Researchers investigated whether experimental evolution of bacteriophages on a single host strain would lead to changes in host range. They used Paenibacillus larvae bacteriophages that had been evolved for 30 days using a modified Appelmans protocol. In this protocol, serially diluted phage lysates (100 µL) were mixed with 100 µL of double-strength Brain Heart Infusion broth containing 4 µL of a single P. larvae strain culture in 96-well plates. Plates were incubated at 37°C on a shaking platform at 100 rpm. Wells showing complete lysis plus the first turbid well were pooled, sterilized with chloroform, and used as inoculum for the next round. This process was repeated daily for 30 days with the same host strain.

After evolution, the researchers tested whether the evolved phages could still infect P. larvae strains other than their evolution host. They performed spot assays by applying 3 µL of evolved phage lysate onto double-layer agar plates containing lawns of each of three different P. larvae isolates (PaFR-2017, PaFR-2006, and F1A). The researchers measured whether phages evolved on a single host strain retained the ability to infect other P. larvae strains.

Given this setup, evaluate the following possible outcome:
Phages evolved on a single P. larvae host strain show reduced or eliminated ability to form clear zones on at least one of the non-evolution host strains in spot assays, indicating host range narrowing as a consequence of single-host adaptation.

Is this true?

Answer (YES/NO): NO